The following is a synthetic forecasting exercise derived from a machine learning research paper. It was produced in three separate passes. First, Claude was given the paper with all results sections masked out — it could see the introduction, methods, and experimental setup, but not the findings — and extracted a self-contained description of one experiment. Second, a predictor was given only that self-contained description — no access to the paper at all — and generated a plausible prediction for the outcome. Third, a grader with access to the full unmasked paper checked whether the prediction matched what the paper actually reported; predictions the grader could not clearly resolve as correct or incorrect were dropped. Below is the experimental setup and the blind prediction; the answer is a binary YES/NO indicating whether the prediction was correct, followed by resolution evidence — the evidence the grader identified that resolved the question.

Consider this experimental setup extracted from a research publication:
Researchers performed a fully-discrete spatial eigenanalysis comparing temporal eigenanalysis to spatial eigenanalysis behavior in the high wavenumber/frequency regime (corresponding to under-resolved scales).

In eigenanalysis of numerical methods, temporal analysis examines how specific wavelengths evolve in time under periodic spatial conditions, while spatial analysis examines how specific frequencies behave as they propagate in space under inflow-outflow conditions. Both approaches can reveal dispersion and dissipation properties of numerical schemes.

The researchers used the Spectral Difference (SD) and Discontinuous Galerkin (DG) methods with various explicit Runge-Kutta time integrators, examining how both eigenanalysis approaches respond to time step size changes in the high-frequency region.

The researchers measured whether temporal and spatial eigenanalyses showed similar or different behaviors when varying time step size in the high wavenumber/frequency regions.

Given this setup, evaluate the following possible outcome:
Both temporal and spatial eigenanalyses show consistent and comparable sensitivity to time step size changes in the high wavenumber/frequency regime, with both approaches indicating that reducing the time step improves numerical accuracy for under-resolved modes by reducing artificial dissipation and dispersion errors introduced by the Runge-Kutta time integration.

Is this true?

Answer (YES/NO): NO